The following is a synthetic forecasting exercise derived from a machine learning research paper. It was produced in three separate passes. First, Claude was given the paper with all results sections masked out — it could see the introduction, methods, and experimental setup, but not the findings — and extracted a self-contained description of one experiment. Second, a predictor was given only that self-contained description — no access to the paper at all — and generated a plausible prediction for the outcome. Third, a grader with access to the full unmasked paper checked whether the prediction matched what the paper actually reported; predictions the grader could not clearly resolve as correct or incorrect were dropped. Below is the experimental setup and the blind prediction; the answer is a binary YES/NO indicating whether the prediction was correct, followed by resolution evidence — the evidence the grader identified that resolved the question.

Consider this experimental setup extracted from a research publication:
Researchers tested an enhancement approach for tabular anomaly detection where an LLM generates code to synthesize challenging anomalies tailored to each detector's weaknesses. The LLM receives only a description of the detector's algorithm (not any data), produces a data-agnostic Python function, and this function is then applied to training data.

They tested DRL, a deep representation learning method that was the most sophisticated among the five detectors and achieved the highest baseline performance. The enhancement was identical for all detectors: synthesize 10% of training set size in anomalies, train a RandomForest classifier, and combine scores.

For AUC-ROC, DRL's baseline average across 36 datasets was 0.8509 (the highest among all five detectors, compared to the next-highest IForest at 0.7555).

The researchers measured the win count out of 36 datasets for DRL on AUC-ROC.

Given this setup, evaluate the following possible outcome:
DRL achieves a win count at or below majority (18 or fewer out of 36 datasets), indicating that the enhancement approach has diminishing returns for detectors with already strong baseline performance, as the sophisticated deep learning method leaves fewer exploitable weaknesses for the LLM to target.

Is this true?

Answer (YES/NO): NO